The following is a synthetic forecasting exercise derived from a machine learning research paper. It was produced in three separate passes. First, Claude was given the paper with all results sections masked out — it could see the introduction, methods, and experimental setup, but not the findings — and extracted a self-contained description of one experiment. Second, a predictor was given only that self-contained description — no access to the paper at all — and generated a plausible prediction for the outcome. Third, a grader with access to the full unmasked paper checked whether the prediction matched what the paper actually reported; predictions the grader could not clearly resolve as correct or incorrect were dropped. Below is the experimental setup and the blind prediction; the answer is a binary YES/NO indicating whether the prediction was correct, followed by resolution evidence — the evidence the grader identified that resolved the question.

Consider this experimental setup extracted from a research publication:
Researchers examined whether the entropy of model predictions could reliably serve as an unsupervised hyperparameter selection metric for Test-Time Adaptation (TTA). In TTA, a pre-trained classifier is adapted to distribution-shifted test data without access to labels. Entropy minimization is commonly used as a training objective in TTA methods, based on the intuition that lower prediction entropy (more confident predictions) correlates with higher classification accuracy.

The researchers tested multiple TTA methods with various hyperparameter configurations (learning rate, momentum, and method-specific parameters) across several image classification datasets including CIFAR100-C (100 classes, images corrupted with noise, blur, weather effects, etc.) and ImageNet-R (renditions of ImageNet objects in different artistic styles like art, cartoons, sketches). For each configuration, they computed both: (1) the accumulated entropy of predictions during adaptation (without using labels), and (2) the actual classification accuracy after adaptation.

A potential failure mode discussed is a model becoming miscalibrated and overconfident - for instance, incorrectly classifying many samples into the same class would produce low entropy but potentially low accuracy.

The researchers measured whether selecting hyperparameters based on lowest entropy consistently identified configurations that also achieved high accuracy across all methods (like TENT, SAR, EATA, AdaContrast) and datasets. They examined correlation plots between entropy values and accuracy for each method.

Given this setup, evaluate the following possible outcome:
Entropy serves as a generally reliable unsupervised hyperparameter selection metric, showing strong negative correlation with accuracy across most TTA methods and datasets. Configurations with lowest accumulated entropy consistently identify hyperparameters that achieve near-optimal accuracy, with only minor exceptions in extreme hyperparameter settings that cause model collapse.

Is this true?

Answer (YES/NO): NO